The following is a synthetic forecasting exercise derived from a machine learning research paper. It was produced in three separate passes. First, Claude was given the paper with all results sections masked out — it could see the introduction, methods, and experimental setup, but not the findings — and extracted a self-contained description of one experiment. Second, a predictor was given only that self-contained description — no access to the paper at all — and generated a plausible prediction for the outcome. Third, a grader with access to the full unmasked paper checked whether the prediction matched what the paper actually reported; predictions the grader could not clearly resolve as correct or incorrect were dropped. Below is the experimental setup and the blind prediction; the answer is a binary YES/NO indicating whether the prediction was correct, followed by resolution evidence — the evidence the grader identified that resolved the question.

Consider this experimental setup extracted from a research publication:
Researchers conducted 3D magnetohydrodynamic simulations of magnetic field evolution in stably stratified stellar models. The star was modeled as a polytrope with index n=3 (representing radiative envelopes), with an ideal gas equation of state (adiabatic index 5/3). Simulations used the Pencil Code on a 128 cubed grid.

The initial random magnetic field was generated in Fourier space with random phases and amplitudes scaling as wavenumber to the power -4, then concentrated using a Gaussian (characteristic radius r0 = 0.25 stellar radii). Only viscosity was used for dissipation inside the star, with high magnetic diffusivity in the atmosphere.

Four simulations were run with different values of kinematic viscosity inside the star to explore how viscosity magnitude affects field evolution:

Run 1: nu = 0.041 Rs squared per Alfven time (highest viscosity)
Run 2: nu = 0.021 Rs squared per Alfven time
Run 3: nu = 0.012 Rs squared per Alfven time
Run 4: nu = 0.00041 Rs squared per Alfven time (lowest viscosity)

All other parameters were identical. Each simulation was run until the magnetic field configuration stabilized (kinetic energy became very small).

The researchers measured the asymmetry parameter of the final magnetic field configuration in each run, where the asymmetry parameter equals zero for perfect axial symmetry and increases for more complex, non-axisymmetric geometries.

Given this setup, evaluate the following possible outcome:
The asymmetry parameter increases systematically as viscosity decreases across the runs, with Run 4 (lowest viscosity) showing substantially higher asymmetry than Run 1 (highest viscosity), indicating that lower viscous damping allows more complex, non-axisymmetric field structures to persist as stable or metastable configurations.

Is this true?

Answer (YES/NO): NO